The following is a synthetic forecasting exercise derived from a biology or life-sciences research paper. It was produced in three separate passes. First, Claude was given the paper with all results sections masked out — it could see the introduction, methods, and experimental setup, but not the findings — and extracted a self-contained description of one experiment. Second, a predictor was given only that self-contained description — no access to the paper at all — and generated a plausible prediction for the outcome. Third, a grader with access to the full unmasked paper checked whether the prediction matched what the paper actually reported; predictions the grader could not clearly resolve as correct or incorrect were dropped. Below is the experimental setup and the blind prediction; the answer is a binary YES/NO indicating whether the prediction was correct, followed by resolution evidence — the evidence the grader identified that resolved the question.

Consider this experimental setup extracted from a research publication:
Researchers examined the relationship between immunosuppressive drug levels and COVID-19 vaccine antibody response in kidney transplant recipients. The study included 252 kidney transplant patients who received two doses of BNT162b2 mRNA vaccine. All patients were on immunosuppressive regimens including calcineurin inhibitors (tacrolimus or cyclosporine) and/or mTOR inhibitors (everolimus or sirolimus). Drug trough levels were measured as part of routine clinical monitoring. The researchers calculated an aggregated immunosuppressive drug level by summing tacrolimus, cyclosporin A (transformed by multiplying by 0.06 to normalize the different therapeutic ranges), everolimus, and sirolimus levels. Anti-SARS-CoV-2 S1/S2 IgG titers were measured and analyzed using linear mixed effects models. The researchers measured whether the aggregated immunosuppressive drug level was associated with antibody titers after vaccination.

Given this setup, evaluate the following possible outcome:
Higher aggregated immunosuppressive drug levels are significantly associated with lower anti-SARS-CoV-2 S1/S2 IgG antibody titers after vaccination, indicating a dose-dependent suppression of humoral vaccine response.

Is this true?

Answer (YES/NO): NO